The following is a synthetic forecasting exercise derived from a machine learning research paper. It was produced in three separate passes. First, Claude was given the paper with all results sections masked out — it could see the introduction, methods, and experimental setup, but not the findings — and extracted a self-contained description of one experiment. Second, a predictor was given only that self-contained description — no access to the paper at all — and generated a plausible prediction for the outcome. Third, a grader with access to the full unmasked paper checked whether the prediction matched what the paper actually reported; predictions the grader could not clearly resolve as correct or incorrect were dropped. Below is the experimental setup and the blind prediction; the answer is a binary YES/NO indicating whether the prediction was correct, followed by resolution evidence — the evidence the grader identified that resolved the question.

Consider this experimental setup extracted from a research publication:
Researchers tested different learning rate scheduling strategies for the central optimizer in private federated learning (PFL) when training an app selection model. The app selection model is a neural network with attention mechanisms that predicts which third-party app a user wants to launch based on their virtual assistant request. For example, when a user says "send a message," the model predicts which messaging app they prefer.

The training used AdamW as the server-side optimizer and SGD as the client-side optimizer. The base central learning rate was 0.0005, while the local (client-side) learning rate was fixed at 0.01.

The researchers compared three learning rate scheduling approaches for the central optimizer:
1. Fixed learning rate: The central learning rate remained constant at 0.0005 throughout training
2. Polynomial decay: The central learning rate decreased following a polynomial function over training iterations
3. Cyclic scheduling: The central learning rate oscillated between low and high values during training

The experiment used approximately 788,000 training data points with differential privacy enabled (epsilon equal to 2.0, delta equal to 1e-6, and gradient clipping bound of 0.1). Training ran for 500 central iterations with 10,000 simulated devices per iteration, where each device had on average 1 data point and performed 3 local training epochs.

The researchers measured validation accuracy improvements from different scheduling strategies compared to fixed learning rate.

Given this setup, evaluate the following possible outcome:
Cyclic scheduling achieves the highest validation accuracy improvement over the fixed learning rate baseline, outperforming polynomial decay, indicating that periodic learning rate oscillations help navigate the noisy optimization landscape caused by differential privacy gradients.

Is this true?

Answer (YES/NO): NO